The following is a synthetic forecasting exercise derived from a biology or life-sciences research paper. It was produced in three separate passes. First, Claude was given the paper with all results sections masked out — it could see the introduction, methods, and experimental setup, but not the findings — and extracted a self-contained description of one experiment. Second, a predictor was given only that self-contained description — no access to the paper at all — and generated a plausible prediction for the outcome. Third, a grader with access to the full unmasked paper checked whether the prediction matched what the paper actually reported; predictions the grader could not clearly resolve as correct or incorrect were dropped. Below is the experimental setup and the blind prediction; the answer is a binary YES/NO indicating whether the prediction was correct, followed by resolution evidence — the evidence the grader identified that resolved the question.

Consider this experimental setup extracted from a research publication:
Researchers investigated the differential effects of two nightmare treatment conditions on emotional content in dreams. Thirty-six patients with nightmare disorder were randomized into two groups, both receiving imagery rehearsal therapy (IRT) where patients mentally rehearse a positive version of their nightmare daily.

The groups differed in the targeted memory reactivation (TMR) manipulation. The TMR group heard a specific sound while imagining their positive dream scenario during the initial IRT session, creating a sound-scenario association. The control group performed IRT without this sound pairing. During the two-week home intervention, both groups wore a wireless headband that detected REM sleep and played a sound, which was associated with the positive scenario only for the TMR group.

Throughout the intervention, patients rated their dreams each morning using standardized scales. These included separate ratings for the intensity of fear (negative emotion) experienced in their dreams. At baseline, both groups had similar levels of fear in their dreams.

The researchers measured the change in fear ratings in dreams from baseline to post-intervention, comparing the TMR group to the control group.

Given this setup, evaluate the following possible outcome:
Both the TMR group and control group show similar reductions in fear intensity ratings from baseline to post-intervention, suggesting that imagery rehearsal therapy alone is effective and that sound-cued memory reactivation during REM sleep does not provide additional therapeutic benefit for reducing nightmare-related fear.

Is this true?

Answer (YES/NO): YES